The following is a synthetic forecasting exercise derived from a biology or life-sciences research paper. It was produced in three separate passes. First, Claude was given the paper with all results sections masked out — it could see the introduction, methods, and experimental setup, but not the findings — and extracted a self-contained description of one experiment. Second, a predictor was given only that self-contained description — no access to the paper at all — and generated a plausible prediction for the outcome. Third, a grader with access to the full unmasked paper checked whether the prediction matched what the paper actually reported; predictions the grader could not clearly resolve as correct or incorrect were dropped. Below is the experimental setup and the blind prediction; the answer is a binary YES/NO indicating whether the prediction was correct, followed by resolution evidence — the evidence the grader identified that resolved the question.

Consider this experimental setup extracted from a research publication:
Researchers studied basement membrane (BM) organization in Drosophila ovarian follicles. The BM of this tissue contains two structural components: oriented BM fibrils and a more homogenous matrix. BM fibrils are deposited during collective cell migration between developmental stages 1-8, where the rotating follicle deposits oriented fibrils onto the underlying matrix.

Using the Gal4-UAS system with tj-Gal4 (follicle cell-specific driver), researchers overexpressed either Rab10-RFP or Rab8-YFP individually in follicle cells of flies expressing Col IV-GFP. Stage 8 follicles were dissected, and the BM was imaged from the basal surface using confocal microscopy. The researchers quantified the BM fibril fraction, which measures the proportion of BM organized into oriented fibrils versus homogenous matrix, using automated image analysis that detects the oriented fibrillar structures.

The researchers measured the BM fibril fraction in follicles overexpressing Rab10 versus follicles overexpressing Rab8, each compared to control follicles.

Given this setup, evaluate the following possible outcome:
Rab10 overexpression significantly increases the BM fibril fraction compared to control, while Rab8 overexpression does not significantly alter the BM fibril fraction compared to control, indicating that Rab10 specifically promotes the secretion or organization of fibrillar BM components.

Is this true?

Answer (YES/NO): NO